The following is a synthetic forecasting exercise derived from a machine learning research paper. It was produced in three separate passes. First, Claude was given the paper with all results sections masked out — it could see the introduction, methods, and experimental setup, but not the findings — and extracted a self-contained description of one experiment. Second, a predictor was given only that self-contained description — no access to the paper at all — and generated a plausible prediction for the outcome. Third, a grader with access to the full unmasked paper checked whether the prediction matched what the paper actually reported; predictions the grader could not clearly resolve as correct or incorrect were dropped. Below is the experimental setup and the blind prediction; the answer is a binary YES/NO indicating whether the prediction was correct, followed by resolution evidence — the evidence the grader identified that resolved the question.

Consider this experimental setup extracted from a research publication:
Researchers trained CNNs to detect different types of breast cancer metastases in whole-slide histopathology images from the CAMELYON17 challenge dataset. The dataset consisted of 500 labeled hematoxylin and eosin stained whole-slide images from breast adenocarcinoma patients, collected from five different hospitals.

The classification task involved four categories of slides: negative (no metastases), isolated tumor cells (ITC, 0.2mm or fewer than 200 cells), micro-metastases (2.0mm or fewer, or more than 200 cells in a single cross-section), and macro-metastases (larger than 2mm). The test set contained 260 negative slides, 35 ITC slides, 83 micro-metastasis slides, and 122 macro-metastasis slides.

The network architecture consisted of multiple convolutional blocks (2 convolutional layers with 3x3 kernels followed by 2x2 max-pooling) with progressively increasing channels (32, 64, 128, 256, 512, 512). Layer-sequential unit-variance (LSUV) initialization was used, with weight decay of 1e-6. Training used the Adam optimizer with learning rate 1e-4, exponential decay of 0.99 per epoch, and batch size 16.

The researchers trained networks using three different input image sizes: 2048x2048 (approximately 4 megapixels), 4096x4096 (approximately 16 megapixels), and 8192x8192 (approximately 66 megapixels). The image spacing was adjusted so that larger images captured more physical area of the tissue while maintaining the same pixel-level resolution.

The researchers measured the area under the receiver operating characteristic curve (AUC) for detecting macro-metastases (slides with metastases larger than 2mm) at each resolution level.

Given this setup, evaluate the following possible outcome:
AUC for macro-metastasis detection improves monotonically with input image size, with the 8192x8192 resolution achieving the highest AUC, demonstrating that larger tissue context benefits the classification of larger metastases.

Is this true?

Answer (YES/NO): YES